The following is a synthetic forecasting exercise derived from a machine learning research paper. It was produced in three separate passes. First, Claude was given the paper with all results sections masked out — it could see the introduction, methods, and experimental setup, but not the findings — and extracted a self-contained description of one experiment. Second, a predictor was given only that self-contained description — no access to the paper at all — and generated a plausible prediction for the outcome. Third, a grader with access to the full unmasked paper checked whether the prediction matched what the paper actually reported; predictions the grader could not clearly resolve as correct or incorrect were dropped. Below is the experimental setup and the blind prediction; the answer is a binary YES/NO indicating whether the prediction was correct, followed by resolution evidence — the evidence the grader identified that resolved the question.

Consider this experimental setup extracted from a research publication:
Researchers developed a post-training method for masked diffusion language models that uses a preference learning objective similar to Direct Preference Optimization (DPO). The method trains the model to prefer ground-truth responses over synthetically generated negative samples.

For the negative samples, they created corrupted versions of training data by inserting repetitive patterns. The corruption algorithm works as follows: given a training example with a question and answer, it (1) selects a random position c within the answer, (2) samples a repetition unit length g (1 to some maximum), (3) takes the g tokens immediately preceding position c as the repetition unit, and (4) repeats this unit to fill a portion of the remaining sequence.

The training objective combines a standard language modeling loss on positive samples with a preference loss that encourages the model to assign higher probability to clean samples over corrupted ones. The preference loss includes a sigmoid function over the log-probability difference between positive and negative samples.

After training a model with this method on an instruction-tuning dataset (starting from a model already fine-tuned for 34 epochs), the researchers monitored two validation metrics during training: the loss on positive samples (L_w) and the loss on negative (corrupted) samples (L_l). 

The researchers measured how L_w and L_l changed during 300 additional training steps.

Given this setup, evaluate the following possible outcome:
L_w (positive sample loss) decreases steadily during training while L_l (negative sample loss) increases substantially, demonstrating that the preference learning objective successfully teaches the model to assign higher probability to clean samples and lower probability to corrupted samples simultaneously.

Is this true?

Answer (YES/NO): NO